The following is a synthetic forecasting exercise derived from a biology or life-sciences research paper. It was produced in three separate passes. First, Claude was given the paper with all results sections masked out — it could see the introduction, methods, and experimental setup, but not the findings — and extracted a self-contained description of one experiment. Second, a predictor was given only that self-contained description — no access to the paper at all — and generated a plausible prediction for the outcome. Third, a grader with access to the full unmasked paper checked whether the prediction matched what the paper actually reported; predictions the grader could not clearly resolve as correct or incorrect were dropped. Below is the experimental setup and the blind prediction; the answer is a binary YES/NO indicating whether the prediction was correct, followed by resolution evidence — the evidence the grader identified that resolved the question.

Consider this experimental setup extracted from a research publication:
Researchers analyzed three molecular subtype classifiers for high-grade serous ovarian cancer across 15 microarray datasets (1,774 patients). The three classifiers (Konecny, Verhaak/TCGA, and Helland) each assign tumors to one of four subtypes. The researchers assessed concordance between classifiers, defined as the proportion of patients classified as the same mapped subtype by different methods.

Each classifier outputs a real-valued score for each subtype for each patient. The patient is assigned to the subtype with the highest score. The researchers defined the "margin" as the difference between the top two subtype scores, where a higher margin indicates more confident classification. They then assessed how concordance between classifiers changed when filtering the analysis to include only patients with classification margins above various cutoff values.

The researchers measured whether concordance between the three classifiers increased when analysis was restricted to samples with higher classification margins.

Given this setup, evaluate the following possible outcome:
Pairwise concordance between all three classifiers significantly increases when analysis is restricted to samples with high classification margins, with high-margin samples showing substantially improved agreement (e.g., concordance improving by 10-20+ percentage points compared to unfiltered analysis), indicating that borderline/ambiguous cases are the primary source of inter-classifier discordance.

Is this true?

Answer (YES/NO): YES